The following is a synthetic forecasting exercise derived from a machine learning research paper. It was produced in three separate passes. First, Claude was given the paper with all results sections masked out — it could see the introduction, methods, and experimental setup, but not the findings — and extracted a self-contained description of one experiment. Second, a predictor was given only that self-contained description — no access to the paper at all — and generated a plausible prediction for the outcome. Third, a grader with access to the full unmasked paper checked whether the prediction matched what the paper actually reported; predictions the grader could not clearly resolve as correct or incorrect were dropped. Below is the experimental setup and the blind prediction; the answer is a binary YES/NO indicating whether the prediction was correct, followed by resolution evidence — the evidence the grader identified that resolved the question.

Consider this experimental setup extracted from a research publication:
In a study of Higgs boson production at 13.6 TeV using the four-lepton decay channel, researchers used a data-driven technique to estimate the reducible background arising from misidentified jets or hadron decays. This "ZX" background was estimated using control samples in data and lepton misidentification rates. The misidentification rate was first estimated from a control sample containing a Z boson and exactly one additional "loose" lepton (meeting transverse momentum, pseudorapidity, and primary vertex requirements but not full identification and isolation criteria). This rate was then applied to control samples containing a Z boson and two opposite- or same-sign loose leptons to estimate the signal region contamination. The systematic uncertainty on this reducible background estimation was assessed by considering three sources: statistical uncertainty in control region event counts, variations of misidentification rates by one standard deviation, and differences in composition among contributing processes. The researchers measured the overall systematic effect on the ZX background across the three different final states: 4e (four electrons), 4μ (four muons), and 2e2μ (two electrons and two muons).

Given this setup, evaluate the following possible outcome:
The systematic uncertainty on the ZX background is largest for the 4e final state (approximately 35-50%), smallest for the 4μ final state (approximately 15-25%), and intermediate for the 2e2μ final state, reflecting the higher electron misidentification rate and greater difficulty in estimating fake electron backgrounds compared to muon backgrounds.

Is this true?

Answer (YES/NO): NO